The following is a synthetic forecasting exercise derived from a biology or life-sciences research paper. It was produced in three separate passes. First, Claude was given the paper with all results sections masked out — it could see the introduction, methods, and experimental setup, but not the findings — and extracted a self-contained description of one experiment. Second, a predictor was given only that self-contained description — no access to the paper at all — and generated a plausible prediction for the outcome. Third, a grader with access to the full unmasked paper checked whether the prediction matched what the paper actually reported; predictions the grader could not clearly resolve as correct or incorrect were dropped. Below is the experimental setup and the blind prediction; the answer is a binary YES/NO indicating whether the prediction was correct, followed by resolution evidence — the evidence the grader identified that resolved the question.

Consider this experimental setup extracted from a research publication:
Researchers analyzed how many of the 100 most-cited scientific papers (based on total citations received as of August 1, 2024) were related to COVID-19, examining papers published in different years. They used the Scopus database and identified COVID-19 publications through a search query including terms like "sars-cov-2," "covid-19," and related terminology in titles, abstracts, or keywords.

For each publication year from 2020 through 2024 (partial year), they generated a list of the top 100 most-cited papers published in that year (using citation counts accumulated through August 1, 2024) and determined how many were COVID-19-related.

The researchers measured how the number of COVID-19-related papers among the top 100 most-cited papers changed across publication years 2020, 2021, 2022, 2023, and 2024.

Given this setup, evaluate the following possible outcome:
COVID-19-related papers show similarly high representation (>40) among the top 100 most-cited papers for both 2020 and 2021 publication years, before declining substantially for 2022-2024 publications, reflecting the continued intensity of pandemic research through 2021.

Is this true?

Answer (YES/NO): NO